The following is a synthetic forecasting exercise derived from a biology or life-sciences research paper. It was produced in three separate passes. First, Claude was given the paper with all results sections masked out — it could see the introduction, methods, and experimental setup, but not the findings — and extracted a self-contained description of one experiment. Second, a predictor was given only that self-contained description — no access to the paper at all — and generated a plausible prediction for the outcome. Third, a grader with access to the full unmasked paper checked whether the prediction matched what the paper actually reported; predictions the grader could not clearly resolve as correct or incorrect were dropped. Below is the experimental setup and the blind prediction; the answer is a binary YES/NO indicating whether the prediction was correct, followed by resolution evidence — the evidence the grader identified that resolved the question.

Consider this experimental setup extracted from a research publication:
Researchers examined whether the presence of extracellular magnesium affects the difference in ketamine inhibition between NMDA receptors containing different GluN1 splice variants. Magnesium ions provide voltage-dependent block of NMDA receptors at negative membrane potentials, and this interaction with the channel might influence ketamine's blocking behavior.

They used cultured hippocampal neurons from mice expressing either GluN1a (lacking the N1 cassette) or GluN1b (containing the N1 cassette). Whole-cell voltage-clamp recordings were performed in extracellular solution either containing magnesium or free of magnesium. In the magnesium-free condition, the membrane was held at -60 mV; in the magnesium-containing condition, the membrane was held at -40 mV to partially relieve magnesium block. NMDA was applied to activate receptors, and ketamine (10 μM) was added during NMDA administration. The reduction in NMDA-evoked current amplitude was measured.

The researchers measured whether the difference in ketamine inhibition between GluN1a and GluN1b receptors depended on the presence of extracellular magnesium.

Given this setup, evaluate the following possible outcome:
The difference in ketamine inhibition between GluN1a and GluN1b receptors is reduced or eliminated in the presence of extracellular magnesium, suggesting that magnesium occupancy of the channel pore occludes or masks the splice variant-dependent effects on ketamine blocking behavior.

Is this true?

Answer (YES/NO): NO